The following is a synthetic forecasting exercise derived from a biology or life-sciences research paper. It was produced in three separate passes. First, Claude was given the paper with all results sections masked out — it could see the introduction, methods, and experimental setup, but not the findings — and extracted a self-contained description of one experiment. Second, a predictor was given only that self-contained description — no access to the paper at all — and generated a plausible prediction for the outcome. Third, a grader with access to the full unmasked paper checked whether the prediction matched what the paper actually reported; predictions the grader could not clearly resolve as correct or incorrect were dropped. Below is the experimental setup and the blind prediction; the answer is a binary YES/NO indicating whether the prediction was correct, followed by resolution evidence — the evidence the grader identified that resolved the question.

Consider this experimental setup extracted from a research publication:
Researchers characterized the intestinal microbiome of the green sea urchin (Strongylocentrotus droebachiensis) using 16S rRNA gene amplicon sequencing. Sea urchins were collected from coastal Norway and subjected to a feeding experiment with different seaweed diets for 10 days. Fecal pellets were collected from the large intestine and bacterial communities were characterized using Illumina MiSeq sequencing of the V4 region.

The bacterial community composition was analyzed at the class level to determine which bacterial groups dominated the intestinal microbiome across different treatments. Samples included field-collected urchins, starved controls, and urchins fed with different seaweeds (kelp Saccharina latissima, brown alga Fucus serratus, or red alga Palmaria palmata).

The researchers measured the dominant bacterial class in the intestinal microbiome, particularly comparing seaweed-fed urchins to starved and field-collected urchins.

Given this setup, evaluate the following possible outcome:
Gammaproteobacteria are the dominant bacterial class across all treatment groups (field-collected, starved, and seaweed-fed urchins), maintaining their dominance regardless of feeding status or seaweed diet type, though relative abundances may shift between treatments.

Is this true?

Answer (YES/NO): YES